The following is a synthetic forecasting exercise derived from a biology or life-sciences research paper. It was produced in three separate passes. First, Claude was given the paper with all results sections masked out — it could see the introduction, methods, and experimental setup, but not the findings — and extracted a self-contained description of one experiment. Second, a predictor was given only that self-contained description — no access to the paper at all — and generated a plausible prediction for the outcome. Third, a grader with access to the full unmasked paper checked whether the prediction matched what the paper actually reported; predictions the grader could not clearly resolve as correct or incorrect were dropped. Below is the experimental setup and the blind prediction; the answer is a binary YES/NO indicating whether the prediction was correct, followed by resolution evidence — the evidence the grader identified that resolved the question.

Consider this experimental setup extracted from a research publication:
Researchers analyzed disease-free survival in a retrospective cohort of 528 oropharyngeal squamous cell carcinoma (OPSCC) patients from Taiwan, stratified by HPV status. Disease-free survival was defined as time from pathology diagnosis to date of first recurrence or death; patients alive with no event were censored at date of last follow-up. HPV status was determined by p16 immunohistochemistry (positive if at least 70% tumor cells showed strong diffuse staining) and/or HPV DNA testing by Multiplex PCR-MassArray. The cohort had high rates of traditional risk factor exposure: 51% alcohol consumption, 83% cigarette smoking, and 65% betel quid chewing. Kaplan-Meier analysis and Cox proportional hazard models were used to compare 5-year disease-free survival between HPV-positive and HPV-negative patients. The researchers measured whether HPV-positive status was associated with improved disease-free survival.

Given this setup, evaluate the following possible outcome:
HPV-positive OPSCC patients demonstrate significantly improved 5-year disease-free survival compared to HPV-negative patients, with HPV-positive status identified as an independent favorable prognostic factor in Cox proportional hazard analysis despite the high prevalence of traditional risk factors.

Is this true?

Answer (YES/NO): YES